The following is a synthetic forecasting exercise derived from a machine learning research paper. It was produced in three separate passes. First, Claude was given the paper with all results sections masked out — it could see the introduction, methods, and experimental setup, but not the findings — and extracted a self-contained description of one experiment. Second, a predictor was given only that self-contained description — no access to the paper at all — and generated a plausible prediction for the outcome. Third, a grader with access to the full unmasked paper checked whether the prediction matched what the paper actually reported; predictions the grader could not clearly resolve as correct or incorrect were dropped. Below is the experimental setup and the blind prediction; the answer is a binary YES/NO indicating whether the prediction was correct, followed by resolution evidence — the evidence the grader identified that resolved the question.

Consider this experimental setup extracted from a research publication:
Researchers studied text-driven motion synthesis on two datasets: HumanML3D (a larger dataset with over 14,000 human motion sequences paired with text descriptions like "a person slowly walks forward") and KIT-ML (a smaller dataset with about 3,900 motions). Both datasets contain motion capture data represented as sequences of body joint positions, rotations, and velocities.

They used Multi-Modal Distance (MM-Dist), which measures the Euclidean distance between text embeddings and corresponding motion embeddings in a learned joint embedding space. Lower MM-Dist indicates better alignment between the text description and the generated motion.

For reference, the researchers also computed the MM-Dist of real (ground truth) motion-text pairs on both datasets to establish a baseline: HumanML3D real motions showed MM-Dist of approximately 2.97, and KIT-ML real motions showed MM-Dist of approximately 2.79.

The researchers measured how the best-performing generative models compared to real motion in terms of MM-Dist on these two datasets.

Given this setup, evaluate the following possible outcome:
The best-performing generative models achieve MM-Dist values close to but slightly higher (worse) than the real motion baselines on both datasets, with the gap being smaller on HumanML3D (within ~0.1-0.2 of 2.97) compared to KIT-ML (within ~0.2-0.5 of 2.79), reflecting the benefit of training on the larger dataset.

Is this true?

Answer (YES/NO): NO